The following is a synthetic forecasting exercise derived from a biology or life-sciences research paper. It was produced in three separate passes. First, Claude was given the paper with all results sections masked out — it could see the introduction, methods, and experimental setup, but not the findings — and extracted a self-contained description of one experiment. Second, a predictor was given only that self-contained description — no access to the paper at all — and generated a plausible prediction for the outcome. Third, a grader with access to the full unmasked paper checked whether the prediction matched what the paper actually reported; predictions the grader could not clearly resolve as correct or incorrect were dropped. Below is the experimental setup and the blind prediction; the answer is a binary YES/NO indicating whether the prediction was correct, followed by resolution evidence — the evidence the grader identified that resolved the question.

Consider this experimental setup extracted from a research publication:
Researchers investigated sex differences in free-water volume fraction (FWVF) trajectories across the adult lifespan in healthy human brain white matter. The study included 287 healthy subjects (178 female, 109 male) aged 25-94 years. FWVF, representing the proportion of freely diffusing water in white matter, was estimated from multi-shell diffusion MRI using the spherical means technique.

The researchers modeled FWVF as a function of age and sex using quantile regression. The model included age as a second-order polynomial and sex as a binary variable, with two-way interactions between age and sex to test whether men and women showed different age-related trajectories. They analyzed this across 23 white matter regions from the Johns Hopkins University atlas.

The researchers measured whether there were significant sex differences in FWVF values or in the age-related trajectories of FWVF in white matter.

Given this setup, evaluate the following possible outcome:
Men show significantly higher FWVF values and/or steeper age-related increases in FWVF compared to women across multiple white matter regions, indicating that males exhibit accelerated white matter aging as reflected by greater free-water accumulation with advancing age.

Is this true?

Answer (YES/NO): NO